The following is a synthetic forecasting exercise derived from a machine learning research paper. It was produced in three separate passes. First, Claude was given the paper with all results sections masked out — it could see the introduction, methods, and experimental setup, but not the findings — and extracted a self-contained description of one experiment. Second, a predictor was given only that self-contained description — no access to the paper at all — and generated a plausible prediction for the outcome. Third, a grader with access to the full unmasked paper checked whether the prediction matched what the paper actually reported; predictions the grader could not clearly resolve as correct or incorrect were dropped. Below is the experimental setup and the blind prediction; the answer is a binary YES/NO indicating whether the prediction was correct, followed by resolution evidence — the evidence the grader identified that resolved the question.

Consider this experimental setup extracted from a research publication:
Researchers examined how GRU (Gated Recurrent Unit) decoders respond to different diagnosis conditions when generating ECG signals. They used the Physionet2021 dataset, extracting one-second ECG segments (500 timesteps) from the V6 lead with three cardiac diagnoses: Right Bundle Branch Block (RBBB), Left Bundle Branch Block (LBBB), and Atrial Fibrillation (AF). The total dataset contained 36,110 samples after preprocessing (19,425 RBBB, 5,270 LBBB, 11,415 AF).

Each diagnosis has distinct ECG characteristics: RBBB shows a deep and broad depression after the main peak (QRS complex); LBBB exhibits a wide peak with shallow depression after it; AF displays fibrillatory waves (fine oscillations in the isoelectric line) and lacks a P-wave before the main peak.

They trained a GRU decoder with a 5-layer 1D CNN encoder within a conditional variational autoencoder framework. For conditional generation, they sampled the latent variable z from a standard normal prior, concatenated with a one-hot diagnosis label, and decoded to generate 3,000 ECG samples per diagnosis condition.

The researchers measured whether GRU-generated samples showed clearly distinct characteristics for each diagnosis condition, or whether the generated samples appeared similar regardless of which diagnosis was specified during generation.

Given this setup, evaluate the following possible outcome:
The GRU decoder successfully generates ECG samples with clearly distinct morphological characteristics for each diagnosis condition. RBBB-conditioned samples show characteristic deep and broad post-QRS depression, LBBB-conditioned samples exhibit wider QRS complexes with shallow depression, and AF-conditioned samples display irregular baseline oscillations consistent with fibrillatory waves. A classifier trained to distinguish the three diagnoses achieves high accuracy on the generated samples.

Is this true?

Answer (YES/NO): NO